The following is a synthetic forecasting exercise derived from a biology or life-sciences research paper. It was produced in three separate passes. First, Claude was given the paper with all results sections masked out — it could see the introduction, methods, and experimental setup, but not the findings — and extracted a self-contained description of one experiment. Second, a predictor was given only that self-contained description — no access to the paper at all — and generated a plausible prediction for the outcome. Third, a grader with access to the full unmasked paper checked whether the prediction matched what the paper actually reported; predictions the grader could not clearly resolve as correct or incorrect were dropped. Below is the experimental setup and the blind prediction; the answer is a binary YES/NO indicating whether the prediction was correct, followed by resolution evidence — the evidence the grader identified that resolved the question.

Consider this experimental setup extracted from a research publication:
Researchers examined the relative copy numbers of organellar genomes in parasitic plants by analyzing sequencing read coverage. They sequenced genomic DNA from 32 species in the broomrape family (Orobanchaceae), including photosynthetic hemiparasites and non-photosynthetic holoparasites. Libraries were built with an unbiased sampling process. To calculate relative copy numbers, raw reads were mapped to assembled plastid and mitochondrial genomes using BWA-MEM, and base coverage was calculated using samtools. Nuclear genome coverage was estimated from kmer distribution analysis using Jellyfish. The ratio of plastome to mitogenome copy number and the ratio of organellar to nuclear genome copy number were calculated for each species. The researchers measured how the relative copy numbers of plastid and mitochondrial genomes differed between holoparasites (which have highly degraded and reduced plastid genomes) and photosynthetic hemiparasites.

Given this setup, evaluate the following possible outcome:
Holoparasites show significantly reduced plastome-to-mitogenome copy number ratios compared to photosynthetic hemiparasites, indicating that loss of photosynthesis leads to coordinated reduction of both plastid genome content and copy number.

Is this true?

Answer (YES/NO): NO